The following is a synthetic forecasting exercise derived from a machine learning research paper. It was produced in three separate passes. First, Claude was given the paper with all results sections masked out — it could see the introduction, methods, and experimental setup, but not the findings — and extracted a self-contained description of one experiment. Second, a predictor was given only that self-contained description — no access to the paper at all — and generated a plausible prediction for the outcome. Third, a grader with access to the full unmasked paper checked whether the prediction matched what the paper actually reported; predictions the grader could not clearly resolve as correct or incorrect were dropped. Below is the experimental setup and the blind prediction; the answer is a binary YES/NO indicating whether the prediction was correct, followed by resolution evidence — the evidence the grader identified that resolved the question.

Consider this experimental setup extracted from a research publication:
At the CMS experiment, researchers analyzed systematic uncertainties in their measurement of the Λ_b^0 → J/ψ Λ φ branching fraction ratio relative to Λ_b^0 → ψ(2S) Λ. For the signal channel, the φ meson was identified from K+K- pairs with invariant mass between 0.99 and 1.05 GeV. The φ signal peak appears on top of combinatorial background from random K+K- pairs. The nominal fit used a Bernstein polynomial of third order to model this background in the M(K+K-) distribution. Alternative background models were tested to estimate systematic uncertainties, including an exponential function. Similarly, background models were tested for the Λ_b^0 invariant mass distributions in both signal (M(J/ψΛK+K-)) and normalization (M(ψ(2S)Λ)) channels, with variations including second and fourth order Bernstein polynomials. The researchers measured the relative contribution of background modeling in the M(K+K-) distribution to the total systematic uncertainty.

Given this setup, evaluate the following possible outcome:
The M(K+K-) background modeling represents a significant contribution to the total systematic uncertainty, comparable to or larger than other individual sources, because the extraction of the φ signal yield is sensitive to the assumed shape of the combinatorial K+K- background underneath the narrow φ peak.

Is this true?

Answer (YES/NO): NO